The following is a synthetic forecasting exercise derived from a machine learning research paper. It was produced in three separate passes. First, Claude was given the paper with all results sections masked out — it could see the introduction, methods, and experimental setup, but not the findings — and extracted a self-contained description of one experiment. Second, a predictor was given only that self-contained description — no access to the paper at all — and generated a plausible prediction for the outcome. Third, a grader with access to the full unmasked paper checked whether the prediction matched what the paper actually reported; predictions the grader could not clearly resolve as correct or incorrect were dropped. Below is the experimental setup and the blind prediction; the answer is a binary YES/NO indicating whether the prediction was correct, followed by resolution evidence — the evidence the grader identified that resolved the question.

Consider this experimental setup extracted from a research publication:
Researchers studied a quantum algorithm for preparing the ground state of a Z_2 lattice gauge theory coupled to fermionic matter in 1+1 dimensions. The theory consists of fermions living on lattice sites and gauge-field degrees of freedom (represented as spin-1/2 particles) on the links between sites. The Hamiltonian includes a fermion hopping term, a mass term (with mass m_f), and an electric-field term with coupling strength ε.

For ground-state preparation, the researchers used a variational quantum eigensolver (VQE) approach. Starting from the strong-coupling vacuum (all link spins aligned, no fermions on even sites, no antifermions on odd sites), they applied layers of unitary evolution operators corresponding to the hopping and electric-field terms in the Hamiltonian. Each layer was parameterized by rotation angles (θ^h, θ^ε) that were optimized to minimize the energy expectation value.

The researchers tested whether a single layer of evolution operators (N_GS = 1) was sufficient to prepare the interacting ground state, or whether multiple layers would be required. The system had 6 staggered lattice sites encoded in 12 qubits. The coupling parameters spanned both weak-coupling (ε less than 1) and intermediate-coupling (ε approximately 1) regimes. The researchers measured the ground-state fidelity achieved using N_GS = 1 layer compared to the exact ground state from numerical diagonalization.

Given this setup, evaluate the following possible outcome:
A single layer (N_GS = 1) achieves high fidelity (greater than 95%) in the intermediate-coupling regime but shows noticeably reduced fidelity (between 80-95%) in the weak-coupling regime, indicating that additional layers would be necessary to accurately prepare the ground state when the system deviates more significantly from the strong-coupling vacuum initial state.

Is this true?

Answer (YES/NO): NO